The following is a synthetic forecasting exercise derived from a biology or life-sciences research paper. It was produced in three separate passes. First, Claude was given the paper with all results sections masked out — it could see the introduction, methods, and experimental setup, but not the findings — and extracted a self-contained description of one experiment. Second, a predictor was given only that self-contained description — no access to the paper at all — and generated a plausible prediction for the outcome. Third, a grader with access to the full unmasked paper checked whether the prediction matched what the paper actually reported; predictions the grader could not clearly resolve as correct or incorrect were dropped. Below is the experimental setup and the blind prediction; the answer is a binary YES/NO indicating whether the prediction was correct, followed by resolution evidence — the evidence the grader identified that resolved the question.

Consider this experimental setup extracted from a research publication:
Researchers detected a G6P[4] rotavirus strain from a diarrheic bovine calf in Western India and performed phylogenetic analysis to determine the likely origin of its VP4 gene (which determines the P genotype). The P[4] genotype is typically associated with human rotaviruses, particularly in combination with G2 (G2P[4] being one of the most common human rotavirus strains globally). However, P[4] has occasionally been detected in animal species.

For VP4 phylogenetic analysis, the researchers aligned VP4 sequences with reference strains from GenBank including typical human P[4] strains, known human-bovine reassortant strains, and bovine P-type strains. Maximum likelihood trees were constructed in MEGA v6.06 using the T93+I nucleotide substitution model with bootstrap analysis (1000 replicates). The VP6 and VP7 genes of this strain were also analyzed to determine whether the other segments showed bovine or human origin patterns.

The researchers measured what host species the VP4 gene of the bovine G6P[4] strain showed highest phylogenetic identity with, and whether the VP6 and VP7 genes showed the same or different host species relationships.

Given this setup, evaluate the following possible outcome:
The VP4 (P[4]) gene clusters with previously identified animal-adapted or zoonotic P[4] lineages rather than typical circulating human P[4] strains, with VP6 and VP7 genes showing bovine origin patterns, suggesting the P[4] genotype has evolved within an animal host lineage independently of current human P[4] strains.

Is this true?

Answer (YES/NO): NO